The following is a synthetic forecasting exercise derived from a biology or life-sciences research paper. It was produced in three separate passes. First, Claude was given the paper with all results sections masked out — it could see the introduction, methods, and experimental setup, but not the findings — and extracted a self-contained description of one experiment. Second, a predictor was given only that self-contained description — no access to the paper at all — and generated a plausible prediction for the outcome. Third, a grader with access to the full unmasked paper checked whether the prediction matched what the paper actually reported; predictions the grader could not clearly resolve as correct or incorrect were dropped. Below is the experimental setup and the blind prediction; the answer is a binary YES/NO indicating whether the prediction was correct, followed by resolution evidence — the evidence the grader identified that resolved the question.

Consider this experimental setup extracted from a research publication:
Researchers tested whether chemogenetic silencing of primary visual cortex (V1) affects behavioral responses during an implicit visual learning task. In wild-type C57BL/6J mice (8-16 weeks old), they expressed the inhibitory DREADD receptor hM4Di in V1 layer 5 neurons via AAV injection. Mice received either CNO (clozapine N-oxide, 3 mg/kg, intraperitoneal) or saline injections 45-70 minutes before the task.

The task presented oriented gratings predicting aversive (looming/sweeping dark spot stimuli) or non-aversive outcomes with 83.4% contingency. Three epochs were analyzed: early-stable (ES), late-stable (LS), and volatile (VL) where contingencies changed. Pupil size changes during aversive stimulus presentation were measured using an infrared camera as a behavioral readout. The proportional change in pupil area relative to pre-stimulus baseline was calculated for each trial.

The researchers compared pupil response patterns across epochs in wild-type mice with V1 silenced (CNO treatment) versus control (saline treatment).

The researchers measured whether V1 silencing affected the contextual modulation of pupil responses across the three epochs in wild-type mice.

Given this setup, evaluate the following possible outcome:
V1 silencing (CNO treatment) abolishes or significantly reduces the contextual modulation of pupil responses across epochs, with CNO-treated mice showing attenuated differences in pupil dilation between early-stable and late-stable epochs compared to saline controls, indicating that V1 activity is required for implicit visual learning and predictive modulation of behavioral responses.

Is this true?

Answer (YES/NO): YES